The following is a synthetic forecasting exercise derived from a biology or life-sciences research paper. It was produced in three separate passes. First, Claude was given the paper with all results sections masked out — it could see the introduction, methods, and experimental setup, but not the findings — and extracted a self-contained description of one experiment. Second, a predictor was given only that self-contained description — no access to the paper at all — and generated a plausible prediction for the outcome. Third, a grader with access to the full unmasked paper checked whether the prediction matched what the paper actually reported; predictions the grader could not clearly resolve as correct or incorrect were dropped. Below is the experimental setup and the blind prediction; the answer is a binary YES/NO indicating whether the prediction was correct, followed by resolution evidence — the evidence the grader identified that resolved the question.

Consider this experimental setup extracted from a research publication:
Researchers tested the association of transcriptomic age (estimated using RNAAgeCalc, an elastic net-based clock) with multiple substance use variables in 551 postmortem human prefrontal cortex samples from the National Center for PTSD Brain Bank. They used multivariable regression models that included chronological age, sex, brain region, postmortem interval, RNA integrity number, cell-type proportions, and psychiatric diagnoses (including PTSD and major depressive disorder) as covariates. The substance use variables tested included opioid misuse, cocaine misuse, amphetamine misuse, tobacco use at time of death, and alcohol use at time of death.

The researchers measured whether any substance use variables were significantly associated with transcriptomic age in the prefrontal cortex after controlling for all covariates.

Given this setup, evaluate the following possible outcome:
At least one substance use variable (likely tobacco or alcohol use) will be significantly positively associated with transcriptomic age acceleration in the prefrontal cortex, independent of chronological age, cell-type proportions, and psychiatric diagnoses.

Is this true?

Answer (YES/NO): NO